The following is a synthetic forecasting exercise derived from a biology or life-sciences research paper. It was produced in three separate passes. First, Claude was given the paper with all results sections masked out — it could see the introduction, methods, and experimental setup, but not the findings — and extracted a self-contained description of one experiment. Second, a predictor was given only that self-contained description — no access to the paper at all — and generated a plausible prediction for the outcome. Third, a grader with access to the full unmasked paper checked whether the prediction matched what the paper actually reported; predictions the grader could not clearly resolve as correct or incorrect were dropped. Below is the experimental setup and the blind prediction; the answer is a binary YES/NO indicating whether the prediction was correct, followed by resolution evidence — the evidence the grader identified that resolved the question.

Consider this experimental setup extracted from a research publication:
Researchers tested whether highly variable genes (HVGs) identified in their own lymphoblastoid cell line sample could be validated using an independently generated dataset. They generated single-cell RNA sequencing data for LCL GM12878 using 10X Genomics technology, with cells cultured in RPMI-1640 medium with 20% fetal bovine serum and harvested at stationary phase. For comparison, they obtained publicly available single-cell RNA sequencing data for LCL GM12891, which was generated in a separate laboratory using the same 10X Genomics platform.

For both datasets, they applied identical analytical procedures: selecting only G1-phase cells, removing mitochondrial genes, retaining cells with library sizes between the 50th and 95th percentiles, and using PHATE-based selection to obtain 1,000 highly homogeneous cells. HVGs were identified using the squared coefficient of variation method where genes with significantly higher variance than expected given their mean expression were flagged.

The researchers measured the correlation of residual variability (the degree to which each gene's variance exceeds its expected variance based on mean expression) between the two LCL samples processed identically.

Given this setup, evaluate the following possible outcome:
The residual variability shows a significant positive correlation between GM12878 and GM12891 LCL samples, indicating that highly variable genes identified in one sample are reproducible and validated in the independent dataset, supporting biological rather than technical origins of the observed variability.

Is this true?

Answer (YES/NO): YES